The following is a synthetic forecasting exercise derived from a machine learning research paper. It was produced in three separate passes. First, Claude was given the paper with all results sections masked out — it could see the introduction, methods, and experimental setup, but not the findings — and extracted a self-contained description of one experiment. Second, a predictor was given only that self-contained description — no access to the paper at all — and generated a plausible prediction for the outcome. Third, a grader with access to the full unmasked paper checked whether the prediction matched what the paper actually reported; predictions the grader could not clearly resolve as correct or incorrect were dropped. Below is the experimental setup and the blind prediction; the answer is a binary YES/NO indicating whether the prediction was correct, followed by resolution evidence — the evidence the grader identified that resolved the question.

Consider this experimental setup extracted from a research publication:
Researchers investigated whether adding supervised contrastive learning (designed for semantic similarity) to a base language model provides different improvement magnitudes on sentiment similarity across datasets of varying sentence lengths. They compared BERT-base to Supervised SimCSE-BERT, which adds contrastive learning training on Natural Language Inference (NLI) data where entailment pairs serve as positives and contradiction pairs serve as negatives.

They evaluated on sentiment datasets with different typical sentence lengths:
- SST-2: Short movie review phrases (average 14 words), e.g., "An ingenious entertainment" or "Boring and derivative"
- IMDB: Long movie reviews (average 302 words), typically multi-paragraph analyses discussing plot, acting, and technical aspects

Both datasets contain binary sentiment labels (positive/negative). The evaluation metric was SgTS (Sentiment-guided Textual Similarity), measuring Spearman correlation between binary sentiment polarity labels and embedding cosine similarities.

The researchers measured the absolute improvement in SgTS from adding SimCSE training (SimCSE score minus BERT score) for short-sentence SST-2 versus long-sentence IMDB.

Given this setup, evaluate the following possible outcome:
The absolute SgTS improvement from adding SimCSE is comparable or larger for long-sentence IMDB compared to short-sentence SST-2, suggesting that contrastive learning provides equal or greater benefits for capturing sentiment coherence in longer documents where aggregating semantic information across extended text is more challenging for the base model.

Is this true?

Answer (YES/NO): YES